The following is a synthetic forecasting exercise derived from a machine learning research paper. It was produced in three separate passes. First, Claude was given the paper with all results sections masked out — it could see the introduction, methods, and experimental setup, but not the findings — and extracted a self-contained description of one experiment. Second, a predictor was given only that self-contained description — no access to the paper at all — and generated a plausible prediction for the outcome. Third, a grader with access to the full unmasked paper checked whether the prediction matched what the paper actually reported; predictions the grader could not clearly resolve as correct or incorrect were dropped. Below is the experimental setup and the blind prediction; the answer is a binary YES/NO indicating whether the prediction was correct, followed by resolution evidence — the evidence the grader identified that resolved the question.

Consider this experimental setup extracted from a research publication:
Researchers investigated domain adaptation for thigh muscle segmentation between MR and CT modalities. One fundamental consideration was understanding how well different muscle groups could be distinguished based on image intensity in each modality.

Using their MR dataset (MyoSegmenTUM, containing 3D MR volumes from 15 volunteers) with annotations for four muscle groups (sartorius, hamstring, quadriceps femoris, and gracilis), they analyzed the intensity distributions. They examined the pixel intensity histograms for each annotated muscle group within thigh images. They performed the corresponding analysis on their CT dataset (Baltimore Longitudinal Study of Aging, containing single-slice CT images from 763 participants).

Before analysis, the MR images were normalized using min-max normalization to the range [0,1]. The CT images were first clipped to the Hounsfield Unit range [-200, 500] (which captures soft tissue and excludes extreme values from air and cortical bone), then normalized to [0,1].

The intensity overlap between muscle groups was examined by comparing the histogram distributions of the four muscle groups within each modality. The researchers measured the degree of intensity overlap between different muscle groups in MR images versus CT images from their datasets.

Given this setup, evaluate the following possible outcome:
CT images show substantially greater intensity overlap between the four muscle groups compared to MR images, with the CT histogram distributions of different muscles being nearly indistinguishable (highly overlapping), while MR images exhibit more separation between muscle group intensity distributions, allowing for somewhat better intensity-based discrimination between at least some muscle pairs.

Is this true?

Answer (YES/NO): YES